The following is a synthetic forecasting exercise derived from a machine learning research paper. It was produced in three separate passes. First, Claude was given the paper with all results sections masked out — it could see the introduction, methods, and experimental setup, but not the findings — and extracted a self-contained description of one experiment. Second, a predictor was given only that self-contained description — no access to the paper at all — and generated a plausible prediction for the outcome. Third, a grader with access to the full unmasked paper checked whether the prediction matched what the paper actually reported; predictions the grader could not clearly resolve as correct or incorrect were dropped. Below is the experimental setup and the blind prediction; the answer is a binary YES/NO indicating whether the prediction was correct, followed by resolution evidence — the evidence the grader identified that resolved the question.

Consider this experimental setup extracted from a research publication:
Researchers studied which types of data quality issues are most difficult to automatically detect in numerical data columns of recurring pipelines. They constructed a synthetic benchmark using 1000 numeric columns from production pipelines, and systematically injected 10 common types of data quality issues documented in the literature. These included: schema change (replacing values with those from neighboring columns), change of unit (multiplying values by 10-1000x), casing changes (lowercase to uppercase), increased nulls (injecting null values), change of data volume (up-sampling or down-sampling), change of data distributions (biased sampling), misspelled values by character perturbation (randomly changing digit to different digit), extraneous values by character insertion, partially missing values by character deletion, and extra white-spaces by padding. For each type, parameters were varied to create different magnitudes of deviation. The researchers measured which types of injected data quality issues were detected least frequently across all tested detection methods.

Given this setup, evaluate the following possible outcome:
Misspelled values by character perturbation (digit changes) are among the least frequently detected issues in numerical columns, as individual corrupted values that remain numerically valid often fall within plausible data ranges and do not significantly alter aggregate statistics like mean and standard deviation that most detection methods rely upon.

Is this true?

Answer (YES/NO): YES